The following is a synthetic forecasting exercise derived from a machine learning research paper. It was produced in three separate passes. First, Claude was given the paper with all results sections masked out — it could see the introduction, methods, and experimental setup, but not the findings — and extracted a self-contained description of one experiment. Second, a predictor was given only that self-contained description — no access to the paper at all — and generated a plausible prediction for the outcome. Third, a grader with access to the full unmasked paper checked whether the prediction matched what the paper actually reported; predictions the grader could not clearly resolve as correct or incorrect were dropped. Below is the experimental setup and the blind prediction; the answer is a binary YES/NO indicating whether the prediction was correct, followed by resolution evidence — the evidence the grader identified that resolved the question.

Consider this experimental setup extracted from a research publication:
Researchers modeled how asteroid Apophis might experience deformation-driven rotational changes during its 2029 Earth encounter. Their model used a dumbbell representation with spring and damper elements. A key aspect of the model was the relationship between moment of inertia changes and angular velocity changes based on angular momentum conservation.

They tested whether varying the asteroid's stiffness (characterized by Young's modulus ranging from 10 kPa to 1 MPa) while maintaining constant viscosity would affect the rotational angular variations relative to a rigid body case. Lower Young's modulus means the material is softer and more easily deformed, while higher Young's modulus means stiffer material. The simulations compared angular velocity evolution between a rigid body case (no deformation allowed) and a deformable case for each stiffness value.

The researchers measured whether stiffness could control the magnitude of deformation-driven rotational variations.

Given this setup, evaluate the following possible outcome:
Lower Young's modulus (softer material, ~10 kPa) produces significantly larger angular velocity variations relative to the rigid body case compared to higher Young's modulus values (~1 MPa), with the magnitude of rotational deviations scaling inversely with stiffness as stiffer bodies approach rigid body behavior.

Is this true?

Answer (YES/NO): YES